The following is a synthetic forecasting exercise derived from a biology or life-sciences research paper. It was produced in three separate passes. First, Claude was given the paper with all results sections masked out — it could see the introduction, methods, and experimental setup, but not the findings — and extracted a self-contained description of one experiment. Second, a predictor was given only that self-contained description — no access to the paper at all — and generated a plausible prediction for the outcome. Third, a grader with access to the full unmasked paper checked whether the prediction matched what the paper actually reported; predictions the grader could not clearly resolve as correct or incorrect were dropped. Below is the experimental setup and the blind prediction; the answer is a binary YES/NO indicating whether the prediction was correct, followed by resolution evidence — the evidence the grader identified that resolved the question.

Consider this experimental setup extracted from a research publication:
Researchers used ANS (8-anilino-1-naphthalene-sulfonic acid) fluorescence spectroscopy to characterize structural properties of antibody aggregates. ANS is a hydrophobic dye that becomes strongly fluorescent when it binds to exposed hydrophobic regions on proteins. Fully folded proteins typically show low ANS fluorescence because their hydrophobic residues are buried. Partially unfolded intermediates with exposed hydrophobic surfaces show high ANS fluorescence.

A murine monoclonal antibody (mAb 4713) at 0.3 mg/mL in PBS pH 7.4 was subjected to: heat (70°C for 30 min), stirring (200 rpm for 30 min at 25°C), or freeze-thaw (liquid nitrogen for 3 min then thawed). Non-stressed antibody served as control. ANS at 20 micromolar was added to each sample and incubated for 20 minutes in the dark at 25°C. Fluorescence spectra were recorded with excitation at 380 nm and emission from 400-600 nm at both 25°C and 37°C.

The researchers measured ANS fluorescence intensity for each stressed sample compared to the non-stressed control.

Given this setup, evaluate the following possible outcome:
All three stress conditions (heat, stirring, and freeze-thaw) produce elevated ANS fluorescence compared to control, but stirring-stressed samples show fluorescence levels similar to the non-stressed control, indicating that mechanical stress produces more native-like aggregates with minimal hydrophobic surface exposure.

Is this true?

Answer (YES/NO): NO